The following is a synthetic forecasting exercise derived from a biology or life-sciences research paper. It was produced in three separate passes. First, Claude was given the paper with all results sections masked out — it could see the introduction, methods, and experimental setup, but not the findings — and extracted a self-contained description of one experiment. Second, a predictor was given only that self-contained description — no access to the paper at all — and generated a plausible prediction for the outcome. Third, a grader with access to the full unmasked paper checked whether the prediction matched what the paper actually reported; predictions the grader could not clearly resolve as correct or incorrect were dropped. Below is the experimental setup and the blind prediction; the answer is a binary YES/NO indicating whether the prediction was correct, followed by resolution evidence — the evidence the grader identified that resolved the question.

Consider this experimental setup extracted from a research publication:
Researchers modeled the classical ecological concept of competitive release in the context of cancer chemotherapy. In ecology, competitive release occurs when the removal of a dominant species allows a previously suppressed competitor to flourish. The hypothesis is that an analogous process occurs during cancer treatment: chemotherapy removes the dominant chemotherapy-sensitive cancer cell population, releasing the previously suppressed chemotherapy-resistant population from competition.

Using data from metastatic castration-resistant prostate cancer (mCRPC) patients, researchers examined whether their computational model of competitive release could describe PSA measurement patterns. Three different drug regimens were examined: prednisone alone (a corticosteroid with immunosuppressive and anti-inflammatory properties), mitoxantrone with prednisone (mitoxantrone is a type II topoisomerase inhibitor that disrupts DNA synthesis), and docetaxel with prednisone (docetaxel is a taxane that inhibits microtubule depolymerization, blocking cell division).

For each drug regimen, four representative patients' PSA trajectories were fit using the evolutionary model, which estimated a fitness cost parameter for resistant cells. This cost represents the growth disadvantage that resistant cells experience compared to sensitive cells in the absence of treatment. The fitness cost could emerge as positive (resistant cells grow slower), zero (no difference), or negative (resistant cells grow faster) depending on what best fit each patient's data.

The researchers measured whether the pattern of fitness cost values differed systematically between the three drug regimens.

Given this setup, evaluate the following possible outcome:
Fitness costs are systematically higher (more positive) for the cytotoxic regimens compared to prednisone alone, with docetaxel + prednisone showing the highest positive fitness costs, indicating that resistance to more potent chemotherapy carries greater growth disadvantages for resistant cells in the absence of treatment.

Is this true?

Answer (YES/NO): NO